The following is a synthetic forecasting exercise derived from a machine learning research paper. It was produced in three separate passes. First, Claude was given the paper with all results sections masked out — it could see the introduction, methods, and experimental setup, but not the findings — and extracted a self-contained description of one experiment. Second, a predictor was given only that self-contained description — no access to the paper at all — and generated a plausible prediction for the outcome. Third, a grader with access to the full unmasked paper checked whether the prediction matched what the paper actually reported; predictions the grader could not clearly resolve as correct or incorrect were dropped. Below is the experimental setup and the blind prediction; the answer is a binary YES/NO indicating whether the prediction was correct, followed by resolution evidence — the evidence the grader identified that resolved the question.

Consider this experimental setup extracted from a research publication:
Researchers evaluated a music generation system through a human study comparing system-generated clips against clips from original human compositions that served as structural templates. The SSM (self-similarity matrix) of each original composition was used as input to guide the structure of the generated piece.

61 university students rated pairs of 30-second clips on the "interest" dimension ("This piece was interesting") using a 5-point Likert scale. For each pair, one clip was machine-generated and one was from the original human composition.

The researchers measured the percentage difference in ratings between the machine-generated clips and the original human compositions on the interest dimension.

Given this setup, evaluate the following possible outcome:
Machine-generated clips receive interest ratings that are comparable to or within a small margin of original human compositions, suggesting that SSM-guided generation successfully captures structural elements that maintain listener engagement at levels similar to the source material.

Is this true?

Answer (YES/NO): NO